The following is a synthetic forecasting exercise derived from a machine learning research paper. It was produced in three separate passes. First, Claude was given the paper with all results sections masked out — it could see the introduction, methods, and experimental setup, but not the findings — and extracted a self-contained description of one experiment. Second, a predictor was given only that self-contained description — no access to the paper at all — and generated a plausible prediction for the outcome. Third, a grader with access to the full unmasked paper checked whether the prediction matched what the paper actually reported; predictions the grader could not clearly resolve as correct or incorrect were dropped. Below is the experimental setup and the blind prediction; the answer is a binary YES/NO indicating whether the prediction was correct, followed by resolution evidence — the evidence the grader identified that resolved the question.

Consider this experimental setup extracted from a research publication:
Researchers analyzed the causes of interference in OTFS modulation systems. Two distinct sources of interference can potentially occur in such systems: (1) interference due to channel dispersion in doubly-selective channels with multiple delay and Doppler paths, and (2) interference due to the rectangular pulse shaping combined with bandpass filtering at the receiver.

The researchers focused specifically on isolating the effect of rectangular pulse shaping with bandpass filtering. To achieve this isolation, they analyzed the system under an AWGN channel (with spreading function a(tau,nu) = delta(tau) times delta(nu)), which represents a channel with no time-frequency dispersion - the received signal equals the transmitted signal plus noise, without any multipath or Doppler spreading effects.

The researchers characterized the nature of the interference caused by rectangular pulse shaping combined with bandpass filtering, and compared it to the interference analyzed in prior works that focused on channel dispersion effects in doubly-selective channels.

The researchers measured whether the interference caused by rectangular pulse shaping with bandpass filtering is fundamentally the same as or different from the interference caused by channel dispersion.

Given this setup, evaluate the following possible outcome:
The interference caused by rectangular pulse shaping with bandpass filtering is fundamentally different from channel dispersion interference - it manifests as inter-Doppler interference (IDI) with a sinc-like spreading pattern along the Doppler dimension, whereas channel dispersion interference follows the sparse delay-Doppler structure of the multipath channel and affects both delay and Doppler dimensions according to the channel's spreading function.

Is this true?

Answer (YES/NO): NO